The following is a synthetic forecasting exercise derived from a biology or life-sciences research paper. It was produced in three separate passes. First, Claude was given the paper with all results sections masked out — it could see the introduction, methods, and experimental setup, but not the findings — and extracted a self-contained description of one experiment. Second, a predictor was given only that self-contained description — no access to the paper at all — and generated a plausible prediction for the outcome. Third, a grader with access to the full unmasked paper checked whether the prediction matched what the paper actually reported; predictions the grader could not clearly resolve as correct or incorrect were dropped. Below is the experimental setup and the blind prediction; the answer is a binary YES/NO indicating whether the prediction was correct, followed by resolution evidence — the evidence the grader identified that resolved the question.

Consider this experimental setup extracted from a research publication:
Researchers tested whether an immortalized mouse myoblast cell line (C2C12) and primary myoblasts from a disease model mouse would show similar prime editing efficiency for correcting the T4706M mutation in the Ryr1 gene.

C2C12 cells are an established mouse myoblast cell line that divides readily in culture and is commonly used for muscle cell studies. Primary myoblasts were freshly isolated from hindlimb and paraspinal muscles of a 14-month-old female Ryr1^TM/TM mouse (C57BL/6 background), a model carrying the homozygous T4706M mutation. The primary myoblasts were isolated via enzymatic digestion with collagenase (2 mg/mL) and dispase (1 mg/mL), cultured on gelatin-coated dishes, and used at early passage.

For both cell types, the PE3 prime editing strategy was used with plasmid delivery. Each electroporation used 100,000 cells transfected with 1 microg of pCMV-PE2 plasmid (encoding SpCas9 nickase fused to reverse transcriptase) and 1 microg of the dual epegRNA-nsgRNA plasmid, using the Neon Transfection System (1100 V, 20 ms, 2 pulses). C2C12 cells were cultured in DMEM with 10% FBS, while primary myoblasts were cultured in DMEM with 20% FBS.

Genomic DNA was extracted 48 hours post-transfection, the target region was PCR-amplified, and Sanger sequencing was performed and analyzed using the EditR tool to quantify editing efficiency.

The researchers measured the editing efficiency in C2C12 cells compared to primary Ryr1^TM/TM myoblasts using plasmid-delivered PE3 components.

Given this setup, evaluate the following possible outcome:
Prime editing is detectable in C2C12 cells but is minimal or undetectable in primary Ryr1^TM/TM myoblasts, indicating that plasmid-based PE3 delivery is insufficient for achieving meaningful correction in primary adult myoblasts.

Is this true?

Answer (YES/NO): YES